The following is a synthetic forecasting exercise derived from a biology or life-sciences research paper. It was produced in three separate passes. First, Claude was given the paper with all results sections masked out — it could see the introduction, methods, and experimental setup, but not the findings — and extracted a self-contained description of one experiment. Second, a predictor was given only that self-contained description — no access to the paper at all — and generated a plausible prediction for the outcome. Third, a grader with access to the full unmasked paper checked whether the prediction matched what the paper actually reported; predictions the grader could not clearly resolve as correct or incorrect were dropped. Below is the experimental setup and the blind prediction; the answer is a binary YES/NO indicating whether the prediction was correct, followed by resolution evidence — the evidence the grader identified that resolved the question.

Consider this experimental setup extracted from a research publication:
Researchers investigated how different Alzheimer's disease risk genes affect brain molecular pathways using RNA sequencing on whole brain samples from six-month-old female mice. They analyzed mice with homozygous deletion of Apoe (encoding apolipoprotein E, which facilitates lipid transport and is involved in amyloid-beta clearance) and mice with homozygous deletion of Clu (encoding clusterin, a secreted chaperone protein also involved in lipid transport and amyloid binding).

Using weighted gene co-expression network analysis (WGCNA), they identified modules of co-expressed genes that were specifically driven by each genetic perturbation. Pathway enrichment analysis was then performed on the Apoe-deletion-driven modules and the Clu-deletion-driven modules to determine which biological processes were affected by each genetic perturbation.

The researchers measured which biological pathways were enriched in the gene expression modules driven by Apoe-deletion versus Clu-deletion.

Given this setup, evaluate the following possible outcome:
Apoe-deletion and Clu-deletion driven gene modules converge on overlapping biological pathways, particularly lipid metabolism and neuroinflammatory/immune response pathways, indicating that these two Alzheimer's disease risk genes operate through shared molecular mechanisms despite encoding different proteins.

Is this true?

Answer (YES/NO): NO